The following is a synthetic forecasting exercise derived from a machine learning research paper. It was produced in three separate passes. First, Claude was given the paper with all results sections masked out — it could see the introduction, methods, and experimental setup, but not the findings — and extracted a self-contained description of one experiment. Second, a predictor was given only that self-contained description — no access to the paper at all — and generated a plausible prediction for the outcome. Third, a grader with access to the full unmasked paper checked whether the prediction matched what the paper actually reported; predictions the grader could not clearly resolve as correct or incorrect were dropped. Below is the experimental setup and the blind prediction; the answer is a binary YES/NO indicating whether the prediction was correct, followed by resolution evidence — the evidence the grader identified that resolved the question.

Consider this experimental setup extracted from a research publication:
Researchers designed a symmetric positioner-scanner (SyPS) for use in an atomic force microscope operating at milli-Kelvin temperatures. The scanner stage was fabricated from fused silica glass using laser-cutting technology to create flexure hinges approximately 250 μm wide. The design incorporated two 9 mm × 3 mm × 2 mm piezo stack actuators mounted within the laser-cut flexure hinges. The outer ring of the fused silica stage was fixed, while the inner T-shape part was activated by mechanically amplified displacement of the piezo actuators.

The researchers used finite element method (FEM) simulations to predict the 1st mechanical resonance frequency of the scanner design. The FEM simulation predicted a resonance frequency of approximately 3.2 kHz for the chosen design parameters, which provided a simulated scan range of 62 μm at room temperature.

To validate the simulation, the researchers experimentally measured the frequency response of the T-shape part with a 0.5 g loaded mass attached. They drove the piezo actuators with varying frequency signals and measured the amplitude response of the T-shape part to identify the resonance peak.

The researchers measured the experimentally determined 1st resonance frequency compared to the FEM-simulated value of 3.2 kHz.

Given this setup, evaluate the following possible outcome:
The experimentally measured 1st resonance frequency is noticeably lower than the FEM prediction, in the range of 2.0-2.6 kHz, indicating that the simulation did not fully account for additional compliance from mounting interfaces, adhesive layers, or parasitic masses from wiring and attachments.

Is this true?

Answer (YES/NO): NO